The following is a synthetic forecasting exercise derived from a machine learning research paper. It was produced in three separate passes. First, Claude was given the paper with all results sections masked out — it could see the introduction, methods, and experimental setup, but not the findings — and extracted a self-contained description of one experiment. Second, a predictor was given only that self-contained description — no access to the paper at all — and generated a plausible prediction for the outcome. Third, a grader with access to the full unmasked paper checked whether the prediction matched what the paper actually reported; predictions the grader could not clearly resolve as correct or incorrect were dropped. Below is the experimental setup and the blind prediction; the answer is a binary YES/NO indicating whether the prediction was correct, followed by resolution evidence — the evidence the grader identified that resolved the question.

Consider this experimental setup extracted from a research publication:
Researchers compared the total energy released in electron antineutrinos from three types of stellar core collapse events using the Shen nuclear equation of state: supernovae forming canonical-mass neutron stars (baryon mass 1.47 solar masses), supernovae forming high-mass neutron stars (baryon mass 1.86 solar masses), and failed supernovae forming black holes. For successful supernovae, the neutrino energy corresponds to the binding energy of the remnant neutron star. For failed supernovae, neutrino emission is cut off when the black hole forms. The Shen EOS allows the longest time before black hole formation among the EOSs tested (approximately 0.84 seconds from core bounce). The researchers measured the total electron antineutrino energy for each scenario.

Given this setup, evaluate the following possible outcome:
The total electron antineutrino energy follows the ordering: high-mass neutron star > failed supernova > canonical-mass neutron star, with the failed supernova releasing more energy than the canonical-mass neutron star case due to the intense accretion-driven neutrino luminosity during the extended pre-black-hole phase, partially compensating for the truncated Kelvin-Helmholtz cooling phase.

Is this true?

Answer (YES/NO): NO